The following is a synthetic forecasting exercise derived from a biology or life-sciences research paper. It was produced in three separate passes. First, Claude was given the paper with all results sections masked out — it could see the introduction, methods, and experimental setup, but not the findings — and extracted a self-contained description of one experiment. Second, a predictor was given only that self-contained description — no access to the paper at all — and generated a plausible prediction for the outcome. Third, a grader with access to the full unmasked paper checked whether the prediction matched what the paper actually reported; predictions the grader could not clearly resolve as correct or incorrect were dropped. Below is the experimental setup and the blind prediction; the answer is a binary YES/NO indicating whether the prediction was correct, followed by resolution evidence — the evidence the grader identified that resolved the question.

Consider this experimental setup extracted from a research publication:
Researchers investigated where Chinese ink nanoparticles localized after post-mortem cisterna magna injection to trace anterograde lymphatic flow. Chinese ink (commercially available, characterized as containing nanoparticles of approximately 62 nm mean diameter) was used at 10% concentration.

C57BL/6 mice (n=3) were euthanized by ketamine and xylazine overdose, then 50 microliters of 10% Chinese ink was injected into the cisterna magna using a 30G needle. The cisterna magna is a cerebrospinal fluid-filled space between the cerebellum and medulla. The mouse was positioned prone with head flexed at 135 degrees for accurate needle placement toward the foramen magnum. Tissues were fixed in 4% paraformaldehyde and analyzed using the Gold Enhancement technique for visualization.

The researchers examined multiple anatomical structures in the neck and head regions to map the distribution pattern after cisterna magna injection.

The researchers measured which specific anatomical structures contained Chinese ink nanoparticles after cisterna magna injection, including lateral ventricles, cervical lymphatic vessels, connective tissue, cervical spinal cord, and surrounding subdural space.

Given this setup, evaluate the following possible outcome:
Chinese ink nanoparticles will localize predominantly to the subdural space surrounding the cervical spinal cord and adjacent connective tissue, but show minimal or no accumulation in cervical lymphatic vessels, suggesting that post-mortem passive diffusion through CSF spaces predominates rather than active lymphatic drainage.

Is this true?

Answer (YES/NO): NO